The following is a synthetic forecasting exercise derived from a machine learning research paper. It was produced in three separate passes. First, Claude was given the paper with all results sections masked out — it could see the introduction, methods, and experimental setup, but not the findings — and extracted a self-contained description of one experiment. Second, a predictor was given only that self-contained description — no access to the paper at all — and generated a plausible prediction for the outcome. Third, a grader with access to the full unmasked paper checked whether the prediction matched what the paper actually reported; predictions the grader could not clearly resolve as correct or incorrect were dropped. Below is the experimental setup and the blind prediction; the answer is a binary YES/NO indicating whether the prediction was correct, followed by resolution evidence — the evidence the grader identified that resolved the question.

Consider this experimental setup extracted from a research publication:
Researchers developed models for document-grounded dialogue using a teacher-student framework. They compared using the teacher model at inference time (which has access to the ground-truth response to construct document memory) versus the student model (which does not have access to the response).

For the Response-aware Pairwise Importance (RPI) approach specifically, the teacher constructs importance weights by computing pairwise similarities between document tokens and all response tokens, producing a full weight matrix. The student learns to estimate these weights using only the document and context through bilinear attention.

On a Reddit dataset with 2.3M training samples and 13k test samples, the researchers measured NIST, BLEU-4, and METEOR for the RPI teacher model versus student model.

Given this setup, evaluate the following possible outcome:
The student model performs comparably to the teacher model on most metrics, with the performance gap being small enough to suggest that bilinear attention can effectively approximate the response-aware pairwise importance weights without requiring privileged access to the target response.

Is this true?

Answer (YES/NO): NO